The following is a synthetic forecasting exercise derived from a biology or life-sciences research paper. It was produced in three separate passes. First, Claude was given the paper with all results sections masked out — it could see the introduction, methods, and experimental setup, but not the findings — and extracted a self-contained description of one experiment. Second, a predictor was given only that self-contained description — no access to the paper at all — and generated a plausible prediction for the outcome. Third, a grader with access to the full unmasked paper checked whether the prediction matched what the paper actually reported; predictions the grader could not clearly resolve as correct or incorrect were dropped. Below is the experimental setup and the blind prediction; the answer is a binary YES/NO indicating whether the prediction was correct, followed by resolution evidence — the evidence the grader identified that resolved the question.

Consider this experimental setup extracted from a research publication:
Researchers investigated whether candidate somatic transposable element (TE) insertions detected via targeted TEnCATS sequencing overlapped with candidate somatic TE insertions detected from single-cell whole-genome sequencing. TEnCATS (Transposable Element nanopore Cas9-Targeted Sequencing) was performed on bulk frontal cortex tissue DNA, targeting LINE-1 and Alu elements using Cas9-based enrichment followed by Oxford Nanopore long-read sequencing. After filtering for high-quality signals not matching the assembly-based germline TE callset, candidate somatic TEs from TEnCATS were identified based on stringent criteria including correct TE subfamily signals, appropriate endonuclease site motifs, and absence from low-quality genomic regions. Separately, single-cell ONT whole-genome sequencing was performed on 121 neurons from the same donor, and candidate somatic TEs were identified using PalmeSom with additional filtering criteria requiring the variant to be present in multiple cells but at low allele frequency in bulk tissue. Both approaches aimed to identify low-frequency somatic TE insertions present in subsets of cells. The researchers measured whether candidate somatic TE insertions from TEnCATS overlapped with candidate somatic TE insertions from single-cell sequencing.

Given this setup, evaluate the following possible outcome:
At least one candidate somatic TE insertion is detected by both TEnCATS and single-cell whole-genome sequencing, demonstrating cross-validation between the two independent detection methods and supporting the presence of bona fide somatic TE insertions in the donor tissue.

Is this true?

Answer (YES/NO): NO